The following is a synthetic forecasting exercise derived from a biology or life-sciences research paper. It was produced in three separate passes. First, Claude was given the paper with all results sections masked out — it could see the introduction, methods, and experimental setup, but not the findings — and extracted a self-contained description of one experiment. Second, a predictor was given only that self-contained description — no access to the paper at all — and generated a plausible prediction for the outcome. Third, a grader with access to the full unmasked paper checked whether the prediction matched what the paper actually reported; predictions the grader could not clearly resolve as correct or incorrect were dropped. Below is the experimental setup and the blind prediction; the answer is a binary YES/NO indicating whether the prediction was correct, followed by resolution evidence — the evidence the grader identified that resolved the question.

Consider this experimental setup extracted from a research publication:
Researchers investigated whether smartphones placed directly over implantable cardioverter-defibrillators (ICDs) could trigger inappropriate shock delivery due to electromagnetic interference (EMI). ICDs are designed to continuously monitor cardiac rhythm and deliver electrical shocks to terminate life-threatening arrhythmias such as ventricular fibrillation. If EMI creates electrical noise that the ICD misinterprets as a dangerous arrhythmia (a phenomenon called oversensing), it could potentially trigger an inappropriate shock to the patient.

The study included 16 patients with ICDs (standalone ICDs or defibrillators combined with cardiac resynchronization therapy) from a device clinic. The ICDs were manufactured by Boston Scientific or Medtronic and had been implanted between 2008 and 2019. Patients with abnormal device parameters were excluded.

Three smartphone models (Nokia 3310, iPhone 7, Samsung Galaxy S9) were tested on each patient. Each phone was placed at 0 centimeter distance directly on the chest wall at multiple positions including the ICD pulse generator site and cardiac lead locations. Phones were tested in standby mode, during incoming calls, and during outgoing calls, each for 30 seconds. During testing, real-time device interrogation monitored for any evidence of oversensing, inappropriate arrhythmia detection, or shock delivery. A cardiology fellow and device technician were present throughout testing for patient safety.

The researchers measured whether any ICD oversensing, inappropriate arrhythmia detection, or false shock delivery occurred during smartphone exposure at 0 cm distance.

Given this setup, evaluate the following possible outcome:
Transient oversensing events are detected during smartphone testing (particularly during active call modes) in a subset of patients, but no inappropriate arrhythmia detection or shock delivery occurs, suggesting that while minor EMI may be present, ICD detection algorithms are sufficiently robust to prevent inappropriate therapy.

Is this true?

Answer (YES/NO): NO